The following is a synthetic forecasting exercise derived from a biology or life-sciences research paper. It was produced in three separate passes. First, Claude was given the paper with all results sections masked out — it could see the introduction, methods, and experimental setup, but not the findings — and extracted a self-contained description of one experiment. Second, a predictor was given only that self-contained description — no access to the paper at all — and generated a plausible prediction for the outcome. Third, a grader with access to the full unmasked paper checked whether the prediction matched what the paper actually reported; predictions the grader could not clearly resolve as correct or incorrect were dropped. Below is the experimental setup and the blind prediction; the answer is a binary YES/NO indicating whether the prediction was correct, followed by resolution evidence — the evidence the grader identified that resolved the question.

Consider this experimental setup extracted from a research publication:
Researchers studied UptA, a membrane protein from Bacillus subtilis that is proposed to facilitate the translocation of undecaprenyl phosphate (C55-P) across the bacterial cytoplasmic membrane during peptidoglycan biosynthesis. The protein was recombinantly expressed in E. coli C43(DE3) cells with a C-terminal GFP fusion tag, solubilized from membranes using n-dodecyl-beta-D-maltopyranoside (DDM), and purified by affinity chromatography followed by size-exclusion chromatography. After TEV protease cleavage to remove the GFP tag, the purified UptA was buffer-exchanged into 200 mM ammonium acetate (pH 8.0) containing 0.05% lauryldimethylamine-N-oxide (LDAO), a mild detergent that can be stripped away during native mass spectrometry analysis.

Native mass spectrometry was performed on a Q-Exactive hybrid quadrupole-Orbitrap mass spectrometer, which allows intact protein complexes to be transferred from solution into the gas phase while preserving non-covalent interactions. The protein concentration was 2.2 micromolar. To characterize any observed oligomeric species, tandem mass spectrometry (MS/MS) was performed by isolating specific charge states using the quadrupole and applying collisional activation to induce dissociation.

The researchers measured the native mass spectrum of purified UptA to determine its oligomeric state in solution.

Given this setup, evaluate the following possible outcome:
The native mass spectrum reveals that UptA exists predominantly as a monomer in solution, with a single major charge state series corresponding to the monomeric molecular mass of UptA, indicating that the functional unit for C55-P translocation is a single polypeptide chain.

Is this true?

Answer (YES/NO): NO